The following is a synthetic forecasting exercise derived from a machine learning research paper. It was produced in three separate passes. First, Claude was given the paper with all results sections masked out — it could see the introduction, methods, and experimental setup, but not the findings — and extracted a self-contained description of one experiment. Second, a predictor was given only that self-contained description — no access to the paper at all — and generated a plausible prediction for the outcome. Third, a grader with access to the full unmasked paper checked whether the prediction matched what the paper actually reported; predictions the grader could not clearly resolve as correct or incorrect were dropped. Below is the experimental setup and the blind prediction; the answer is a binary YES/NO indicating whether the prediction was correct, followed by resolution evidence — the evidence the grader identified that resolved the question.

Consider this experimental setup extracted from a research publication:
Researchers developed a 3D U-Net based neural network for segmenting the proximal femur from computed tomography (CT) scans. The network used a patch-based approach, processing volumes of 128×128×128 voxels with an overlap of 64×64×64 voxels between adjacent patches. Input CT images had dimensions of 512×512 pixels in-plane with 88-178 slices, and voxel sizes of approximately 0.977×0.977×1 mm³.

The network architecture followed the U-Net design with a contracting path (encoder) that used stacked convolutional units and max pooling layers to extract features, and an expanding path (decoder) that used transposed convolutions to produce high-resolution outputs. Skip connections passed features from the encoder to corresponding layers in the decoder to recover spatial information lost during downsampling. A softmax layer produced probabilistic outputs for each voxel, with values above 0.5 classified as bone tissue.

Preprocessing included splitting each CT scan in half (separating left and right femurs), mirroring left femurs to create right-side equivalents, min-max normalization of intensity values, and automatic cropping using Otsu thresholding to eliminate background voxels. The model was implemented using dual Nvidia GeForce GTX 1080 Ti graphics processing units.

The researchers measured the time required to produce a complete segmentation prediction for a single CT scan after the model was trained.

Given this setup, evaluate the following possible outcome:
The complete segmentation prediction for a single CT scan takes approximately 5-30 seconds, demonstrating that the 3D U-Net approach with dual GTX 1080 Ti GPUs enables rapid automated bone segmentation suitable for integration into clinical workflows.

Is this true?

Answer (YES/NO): YES